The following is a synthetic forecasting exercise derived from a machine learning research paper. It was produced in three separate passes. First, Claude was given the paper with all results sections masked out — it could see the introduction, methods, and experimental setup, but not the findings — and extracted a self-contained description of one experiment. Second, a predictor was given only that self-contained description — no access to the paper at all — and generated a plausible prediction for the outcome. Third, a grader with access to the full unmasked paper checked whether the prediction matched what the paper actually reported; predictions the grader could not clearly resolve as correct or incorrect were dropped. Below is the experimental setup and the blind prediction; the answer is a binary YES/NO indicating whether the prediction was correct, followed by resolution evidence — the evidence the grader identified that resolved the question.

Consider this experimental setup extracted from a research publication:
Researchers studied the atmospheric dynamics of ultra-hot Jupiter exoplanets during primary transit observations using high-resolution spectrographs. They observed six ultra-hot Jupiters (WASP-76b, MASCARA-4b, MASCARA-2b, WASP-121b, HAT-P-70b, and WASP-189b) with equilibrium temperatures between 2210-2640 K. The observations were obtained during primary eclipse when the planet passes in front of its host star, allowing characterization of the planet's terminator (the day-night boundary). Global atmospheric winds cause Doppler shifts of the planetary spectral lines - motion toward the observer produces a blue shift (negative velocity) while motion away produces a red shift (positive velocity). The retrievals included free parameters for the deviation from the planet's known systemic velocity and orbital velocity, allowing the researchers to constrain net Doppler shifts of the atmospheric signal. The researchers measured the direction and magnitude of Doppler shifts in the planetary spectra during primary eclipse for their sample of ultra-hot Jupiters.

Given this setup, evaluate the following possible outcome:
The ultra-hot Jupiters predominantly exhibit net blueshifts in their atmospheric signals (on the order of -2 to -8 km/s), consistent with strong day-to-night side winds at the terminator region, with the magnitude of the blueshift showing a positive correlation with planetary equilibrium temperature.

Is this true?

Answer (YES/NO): NO